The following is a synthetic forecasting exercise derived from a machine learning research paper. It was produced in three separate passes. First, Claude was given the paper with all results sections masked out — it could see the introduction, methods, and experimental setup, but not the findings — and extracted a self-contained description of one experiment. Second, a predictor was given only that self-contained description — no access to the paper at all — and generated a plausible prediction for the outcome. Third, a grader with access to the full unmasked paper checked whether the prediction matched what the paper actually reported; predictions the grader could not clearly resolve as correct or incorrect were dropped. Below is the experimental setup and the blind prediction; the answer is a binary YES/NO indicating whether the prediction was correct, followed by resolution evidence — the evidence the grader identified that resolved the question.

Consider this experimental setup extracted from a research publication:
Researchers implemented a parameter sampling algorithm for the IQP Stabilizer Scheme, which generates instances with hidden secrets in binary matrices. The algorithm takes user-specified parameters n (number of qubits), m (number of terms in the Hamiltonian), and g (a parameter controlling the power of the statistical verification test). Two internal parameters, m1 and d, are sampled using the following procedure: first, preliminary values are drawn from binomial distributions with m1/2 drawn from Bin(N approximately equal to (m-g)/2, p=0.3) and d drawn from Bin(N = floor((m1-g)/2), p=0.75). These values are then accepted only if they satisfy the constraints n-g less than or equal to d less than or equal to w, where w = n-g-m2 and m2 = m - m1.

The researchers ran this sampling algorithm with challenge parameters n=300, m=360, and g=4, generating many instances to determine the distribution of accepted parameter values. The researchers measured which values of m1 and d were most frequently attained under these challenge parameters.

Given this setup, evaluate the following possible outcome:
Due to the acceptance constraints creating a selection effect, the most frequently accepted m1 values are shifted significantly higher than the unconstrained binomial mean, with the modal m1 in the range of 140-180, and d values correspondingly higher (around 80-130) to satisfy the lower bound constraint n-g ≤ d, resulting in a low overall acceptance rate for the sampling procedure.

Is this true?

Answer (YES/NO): NO